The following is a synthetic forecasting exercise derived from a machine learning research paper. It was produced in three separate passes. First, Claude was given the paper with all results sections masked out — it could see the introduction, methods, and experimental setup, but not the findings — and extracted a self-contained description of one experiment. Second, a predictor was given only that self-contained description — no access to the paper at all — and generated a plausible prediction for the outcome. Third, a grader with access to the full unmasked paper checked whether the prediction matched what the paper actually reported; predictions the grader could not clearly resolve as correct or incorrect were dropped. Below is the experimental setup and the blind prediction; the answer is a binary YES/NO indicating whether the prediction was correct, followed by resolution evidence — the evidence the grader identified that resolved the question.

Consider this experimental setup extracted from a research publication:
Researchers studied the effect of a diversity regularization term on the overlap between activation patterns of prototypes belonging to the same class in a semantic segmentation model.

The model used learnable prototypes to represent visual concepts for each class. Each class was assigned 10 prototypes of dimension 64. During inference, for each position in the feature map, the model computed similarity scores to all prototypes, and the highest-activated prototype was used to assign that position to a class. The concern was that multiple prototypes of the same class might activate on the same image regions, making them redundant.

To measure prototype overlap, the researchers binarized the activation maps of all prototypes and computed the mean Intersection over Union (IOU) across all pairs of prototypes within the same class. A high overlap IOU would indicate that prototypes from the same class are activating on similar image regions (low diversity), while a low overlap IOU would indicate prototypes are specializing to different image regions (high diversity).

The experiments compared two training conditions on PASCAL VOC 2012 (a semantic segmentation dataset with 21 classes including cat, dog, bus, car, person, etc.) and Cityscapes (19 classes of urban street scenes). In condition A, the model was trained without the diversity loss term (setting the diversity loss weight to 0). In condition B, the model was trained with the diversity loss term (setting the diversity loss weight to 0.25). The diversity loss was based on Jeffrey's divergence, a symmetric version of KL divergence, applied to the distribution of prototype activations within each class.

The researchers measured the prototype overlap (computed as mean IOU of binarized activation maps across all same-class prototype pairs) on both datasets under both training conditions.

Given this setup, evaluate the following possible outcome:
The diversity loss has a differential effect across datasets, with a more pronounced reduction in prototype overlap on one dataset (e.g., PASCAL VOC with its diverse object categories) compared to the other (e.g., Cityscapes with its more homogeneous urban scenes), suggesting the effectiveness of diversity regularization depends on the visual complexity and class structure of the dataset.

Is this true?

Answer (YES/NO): NO